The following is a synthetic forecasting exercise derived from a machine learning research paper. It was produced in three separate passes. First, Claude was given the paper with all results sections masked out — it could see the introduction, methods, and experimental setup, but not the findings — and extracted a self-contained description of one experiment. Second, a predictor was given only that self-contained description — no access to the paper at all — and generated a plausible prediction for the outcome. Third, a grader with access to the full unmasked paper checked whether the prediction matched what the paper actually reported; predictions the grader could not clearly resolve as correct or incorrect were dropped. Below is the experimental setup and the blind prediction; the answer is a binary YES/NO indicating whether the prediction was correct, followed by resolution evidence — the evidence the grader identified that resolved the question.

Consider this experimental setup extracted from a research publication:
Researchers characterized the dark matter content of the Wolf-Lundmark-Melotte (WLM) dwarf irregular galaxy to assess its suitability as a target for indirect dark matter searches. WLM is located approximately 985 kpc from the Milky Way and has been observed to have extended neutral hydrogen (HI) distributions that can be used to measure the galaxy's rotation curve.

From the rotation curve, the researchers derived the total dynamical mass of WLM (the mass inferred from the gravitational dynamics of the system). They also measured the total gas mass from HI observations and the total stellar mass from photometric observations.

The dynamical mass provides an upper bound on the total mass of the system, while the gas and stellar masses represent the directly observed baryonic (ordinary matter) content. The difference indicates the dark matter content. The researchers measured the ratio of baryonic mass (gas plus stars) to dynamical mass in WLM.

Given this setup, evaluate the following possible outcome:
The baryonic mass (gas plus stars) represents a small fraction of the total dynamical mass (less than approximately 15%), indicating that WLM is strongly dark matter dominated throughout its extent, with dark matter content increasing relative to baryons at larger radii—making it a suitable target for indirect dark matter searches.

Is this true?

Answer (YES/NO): YES